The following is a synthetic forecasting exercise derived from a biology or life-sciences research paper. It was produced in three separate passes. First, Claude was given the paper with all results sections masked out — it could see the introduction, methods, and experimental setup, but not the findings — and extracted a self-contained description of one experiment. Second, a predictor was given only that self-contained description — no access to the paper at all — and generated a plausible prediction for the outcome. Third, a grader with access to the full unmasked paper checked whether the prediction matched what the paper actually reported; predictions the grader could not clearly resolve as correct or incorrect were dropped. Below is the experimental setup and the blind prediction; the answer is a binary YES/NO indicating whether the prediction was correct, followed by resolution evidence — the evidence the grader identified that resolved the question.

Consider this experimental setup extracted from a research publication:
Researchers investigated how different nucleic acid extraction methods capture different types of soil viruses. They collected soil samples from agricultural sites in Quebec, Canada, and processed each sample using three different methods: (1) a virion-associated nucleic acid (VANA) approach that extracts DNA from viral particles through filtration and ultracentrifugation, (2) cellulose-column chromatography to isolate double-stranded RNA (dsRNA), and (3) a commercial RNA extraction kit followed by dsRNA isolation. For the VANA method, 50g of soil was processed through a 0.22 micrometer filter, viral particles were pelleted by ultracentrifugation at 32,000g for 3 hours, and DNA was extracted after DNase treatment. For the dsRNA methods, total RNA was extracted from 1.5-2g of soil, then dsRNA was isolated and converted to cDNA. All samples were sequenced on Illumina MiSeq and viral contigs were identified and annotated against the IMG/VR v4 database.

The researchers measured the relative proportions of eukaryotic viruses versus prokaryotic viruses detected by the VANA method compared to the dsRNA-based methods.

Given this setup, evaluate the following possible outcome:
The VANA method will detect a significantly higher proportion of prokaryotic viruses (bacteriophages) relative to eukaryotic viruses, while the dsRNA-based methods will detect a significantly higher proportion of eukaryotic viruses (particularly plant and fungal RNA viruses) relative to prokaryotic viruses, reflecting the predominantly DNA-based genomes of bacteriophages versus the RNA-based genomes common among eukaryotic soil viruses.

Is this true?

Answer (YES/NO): YES